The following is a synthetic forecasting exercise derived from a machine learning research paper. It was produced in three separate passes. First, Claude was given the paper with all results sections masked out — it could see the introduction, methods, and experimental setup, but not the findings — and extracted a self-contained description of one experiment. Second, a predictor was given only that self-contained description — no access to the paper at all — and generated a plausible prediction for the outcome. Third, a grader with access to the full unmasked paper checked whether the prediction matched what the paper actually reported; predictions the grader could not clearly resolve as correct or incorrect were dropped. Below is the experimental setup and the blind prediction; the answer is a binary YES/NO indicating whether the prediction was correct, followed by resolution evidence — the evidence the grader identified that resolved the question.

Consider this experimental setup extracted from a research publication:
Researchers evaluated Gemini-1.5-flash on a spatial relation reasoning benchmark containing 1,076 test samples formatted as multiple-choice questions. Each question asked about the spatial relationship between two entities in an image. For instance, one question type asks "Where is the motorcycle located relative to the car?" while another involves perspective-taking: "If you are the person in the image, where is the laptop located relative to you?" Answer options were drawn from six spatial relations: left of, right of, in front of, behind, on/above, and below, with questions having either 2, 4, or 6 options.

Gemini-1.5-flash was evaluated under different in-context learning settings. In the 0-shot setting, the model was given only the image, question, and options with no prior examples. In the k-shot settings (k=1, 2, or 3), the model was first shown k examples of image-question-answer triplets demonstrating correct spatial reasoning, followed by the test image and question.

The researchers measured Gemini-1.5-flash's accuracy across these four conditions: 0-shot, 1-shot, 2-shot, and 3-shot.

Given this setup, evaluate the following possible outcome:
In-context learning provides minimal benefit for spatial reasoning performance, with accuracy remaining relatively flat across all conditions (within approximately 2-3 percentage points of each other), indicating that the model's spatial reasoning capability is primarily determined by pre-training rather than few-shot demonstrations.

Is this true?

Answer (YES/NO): YES